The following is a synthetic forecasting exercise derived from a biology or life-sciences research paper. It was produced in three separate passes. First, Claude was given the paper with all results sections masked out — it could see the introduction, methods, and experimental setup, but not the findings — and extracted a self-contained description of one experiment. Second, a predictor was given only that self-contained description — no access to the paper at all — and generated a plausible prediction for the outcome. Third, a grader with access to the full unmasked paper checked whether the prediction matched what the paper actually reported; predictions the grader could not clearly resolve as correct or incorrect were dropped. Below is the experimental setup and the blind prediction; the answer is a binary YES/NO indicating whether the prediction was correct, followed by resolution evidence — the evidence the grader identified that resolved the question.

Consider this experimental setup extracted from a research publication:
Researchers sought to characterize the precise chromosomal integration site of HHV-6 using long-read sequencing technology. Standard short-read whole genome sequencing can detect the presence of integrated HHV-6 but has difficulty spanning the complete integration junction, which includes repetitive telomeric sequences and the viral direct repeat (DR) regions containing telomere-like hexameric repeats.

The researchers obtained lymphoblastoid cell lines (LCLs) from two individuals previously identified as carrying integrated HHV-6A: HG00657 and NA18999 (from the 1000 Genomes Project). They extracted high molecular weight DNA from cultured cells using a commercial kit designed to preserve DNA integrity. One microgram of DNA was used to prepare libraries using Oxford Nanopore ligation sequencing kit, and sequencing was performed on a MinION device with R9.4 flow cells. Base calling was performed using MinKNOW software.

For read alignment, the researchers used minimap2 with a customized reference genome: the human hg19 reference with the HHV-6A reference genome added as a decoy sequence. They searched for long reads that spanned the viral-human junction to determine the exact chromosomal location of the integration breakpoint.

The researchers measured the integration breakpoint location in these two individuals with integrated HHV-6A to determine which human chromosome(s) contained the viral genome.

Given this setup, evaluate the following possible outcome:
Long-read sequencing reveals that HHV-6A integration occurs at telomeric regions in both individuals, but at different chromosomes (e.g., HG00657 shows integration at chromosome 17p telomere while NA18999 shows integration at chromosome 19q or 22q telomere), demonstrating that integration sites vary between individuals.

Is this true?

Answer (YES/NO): NO